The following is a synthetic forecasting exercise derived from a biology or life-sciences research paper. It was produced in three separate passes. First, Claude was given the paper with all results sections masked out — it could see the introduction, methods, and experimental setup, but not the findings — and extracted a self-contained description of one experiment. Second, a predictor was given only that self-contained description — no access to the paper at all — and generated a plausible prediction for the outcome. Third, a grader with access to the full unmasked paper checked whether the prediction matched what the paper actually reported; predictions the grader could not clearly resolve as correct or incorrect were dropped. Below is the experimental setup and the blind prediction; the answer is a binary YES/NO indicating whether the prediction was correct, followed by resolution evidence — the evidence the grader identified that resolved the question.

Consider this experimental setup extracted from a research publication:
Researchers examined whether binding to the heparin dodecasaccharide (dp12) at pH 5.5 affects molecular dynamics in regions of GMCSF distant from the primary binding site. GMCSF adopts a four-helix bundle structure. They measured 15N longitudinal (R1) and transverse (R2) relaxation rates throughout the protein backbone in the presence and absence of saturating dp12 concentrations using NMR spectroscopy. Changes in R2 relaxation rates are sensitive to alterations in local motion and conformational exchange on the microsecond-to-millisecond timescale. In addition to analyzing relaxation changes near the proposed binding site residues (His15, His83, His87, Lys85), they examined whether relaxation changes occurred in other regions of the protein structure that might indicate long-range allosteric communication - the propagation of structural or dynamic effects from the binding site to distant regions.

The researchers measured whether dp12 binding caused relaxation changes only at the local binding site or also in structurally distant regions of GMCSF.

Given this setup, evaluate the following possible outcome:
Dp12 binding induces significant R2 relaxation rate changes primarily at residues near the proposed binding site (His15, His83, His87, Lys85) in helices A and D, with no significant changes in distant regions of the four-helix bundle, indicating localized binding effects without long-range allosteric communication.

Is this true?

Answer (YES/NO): NO